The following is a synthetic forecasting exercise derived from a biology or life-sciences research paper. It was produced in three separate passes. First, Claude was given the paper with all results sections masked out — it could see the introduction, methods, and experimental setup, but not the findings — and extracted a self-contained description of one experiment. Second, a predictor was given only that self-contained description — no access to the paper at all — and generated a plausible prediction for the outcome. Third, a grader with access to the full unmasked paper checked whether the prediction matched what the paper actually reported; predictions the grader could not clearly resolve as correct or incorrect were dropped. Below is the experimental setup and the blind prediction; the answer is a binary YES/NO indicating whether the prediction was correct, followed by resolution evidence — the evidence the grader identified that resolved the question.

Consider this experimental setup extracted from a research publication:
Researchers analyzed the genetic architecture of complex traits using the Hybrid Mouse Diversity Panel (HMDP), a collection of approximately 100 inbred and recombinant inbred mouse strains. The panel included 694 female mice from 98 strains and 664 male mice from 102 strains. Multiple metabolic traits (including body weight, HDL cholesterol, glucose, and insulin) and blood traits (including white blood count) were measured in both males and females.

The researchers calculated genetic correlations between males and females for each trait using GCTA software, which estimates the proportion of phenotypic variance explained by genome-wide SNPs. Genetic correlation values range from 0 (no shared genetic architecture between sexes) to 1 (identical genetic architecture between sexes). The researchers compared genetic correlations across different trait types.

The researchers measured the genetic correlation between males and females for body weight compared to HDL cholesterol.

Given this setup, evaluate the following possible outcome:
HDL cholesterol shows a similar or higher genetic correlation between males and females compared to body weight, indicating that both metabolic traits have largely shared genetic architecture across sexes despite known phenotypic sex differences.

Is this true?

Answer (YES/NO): NO